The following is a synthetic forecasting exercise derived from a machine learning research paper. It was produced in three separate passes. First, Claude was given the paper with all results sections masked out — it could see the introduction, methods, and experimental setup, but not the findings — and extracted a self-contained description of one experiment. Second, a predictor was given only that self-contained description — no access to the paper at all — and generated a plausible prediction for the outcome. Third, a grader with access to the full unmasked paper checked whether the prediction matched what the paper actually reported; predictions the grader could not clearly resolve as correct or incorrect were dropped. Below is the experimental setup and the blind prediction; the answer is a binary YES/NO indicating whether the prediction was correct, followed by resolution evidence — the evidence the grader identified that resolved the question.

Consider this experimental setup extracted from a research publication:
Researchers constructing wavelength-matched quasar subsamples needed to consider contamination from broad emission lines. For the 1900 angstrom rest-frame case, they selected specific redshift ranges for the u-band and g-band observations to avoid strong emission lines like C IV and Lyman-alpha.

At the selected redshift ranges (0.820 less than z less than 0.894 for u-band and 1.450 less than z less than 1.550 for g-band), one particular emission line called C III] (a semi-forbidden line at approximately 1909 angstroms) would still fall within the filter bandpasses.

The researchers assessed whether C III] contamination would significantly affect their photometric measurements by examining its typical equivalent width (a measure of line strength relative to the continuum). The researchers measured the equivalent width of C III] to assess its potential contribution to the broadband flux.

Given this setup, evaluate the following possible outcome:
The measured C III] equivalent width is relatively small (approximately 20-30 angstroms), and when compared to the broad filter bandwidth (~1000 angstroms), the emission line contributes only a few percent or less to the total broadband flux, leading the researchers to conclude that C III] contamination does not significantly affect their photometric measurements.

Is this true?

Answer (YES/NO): YES